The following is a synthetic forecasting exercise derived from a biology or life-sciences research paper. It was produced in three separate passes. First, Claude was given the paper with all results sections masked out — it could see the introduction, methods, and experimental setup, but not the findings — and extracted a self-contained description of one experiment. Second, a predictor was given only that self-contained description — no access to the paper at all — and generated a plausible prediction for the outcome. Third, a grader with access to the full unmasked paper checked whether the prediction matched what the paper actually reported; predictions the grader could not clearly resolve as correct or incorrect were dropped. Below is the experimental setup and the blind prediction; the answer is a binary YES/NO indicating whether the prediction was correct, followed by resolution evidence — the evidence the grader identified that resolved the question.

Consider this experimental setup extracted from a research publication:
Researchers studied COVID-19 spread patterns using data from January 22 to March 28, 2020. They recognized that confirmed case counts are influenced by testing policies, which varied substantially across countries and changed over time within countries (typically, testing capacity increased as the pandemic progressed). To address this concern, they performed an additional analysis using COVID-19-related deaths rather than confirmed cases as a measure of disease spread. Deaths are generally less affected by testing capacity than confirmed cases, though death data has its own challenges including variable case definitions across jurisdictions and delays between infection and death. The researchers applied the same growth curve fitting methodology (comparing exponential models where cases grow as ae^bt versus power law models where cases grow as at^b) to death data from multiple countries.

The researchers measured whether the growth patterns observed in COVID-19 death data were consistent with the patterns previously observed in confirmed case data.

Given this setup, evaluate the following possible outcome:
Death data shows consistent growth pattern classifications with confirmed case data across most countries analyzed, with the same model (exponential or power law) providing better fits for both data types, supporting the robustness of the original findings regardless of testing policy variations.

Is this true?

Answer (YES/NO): YES